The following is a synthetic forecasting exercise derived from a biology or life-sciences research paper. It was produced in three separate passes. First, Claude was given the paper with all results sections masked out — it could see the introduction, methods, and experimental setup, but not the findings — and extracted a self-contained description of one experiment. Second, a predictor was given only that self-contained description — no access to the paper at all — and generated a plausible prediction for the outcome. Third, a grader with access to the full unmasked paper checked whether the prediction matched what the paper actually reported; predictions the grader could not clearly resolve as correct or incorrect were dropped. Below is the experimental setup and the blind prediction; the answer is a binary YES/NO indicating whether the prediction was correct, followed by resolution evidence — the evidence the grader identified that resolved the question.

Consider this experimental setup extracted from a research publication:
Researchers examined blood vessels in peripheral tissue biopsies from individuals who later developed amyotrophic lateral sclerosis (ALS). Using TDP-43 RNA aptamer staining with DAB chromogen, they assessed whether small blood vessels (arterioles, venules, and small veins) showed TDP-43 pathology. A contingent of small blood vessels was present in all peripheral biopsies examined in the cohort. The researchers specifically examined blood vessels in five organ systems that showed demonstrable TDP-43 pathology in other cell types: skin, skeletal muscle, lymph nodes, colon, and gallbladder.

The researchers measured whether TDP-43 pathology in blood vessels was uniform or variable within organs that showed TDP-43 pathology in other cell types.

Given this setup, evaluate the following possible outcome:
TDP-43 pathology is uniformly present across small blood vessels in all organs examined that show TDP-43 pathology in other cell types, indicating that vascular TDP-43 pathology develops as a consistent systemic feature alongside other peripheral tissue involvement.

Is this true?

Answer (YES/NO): NO